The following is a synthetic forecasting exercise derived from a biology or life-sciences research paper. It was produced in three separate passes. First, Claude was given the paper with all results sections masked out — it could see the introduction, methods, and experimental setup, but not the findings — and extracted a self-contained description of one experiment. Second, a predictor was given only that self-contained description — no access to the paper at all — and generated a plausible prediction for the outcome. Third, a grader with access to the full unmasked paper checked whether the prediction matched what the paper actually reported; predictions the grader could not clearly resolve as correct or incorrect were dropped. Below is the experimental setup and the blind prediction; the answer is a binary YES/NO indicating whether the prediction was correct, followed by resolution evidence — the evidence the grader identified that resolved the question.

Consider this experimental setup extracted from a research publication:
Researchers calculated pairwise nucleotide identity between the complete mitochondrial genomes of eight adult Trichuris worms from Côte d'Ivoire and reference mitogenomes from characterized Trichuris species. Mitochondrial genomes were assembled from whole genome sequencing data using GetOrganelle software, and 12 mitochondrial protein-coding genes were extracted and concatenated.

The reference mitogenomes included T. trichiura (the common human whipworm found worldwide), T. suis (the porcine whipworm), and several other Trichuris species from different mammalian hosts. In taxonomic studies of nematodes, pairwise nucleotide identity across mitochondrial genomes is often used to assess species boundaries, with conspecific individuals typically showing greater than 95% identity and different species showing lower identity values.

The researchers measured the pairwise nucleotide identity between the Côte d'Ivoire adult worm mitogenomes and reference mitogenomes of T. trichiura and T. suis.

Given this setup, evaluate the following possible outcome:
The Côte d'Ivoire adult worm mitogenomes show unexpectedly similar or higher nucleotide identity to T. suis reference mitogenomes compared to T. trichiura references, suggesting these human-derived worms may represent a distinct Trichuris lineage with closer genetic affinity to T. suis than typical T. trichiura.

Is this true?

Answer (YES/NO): YES